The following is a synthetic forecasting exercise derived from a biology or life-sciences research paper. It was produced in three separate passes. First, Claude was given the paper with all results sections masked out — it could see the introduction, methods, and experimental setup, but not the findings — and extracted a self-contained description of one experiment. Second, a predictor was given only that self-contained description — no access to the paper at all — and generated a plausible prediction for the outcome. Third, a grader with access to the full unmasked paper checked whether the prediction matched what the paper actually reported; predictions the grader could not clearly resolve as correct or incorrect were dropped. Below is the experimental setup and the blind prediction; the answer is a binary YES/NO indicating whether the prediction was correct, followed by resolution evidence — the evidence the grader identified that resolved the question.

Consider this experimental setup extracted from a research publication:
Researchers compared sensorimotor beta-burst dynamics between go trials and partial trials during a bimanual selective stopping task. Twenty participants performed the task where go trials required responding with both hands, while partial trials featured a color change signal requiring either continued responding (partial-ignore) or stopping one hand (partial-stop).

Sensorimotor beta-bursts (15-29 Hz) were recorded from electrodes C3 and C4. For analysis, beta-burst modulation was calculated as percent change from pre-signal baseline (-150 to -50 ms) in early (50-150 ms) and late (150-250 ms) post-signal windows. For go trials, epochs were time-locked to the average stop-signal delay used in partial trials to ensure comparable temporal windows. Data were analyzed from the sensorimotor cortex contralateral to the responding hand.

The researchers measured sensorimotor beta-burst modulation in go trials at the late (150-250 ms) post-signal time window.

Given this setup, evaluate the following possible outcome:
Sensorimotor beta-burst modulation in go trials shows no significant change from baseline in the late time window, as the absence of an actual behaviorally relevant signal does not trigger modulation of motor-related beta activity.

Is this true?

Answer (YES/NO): NO